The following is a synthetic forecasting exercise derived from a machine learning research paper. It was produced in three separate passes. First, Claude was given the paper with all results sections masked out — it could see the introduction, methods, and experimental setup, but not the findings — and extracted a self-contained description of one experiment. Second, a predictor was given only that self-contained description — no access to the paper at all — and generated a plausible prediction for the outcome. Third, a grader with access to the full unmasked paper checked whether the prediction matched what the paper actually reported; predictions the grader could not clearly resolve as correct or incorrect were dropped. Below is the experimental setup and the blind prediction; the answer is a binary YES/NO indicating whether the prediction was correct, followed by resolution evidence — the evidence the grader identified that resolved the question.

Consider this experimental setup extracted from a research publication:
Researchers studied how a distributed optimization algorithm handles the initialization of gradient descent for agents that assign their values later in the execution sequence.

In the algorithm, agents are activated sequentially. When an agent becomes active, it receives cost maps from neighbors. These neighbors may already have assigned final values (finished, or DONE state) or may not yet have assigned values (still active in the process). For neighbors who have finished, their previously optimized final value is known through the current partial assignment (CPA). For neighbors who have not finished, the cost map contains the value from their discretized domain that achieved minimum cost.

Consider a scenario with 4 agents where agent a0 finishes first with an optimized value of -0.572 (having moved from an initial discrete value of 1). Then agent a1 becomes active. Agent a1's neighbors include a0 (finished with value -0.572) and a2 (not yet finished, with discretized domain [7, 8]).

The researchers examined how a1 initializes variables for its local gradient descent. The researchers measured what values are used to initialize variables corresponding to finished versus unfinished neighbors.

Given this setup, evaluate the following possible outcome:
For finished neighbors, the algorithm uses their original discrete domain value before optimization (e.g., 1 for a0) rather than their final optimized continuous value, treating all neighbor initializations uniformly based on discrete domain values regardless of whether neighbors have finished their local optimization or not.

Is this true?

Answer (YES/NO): NO